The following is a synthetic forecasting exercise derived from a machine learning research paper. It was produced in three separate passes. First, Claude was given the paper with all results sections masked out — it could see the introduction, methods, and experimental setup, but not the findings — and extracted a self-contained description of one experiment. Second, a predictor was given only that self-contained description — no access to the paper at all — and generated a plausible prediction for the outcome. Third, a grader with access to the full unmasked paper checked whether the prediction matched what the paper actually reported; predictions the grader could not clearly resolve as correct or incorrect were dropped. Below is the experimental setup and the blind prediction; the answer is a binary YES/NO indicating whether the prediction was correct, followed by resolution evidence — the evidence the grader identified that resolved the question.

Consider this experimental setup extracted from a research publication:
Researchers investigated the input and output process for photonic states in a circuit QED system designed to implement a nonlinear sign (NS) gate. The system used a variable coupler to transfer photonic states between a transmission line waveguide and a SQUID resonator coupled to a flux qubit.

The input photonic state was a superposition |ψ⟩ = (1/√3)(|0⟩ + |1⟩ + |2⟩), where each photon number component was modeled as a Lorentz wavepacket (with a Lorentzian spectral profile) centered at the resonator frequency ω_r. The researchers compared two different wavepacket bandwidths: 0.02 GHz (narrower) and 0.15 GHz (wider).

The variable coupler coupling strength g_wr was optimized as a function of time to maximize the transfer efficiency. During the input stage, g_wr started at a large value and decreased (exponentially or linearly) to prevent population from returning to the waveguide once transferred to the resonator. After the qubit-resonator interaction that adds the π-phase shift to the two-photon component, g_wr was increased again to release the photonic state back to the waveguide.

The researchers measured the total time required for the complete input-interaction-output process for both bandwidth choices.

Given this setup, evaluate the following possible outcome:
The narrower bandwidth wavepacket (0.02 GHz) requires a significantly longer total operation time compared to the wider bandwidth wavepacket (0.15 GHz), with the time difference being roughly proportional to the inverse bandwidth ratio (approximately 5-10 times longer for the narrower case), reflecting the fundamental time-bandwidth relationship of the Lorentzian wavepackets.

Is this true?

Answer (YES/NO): NO